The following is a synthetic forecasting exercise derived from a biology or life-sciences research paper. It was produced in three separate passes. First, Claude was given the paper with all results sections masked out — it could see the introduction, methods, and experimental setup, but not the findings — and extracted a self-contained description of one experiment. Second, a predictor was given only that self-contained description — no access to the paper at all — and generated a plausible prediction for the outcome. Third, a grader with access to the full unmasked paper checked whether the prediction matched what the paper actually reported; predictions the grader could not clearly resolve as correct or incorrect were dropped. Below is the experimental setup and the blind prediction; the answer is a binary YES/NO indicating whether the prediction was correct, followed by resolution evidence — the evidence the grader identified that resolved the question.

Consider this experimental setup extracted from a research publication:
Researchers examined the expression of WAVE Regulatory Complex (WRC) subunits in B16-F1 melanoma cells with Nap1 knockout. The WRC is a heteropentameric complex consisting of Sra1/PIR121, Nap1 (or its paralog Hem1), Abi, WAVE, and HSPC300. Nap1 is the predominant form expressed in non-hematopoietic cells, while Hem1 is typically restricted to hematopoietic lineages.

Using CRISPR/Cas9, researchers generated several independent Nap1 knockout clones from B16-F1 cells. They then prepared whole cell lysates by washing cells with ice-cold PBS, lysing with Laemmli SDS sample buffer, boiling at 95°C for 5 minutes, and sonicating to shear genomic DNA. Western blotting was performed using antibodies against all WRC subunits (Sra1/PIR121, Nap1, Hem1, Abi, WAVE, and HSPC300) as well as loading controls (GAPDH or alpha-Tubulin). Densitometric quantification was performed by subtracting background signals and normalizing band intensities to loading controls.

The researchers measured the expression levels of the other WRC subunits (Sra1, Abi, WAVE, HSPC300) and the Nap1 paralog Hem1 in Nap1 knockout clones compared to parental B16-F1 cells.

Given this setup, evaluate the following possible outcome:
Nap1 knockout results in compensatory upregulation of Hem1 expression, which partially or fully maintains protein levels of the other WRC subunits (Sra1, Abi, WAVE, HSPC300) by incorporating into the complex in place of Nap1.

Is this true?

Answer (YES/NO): YES